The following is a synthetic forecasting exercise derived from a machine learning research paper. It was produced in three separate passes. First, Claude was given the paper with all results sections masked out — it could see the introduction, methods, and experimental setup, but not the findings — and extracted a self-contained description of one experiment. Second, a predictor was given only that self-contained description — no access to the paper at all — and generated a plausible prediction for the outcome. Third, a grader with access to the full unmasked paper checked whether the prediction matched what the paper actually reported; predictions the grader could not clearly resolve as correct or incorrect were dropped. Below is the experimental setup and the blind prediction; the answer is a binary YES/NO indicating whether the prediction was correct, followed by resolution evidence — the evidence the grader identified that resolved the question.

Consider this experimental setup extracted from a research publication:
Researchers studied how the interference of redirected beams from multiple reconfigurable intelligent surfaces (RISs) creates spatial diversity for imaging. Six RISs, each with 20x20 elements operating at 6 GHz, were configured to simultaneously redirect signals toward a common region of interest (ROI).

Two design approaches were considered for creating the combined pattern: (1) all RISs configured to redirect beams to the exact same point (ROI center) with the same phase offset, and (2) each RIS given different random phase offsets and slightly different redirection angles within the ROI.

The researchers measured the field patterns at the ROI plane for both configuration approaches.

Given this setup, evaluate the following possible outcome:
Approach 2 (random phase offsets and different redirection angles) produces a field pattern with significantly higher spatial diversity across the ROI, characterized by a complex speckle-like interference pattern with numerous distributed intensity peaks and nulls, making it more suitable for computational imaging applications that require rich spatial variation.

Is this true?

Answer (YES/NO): YES